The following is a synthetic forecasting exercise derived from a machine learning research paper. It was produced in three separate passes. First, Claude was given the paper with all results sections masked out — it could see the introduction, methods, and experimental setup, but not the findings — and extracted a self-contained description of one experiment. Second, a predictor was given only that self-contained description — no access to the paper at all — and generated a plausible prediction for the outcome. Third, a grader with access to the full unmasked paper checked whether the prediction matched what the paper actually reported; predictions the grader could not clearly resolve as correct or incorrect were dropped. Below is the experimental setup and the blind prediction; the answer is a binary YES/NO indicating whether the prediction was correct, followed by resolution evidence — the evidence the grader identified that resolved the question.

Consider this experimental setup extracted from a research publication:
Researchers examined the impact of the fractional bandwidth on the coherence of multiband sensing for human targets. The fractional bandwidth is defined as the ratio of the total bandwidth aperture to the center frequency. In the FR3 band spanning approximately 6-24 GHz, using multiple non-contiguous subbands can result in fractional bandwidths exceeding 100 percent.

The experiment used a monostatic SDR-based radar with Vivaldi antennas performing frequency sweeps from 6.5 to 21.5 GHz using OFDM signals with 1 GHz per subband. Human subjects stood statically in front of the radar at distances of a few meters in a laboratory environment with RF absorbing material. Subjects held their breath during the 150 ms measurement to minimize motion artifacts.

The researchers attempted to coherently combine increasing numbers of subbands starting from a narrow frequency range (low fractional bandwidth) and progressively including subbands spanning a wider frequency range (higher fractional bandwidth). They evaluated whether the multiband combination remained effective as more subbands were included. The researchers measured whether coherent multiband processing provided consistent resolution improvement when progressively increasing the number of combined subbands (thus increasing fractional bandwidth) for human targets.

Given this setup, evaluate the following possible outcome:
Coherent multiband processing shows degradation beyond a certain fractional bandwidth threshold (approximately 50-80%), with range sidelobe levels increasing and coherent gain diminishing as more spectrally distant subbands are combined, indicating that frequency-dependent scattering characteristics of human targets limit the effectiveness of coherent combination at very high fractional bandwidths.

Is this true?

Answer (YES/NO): NO